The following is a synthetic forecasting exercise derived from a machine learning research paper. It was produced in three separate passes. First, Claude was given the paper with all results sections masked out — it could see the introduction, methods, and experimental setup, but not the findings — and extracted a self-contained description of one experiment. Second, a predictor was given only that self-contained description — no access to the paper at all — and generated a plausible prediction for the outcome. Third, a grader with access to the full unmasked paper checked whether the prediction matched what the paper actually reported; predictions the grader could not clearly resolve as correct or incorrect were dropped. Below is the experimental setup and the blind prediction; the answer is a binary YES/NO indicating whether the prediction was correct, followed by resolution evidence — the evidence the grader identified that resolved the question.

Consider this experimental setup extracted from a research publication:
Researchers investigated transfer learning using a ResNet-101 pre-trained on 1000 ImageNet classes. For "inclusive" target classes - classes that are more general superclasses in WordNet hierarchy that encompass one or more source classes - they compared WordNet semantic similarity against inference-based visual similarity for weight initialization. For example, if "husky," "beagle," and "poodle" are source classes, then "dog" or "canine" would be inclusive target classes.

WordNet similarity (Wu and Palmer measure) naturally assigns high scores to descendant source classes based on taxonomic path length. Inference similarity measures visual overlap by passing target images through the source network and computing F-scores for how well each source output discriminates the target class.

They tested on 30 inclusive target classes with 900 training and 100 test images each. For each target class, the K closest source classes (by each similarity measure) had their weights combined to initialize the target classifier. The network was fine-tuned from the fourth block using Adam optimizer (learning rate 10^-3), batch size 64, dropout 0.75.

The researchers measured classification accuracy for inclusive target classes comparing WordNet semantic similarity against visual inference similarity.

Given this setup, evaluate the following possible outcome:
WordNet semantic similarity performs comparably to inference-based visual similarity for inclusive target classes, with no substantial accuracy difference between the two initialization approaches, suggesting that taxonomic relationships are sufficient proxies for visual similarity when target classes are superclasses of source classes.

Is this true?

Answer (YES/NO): NO